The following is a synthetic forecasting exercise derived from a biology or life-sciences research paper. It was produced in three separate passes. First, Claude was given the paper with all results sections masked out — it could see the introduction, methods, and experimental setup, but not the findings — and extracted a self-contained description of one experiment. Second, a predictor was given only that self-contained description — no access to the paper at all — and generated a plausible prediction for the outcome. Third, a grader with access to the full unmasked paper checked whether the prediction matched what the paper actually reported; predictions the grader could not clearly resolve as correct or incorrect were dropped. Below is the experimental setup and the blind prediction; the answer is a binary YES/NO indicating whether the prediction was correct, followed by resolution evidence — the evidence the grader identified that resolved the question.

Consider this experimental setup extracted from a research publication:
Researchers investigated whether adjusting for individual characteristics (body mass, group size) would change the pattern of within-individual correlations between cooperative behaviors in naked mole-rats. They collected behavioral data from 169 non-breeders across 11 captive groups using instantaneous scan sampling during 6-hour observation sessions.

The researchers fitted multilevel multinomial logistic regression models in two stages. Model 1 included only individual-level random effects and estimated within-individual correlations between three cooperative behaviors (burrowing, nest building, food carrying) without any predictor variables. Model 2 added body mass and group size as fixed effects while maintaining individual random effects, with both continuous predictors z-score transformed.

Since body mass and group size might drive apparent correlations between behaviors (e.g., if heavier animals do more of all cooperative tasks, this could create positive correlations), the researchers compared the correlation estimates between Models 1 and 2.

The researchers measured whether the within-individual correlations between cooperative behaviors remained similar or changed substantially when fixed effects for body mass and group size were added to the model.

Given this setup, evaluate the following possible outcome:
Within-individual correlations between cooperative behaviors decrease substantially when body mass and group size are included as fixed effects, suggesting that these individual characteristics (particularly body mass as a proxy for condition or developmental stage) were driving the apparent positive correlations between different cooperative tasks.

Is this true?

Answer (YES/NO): NO